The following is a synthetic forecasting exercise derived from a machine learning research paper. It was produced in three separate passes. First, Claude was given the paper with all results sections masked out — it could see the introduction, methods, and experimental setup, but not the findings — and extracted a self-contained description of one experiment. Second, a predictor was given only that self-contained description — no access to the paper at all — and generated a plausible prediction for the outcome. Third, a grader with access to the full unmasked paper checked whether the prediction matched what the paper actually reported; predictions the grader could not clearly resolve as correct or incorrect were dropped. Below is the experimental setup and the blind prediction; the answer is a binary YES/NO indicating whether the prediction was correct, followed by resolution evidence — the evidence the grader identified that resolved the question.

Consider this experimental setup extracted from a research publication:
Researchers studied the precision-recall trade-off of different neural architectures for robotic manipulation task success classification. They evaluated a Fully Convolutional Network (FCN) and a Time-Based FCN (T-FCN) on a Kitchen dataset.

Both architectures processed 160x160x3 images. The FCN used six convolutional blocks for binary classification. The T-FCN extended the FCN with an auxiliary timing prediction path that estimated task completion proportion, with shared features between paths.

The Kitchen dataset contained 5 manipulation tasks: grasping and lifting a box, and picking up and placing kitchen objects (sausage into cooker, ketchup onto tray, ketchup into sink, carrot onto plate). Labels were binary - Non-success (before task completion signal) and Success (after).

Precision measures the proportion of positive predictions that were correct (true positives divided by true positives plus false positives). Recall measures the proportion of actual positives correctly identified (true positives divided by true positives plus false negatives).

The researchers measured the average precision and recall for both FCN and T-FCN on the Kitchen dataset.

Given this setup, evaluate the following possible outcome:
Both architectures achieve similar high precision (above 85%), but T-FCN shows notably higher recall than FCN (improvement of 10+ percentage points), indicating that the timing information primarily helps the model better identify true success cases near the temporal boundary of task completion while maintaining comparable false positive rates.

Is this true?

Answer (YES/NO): YES